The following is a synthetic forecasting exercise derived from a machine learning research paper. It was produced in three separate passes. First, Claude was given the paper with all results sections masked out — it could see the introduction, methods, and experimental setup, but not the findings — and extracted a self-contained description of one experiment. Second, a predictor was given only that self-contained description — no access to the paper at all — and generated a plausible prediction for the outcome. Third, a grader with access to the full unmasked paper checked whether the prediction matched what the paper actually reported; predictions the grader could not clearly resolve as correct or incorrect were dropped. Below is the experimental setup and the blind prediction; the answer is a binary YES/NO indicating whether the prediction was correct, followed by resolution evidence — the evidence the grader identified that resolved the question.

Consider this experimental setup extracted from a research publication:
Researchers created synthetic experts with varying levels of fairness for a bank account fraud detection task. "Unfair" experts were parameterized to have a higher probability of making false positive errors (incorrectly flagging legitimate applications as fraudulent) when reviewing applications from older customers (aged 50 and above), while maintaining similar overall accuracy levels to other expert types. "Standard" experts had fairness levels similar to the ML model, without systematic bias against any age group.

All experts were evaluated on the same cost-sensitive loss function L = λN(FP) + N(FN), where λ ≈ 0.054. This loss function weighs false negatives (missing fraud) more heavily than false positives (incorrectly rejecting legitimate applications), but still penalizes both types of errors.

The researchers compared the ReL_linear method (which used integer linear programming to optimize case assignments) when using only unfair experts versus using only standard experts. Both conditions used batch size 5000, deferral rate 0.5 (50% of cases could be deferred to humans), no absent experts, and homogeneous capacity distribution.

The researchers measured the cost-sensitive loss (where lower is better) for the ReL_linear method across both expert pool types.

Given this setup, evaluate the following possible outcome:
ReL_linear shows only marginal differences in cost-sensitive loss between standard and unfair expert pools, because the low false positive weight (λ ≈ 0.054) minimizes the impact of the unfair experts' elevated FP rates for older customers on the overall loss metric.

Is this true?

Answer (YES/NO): NO